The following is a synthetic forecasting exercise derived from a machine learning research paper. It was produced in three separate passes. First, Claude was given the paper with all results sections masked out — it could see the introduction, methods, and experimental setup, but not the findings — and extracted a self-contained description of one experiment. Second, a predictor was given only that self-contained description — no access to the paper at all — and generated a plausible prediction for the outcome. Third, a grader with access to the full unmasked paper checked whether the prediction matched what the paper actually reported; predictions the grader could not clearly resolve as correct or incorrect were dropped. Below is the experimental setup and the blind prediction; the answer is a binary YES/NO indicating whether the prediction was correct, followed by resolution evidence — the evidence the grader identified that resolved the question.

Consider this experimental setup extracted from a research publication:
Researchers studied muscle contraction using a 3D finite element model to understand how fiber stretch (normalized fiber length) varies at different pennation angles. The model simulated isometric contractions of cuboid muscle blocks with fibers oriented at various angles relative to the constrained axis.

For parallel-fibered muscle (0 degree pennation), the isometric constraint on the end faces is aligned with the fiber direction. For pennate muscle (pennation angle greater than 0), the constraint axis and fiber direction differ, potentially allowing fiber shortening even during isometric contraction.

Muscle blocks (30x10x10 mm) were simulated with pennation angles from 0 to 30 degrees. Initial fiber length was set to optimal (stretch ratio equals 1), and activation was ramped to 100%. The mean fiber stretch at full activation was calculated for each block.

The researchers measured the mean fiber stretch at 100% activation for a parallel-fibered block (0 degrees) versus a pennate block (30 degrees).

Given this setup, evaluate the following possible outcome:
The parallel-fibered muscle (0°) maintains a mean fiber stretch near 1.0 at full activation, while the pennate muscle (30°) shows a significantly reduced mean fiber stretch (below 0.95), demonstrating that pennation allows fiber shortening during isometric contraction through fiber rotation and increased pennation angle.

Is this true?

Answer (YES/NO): YES